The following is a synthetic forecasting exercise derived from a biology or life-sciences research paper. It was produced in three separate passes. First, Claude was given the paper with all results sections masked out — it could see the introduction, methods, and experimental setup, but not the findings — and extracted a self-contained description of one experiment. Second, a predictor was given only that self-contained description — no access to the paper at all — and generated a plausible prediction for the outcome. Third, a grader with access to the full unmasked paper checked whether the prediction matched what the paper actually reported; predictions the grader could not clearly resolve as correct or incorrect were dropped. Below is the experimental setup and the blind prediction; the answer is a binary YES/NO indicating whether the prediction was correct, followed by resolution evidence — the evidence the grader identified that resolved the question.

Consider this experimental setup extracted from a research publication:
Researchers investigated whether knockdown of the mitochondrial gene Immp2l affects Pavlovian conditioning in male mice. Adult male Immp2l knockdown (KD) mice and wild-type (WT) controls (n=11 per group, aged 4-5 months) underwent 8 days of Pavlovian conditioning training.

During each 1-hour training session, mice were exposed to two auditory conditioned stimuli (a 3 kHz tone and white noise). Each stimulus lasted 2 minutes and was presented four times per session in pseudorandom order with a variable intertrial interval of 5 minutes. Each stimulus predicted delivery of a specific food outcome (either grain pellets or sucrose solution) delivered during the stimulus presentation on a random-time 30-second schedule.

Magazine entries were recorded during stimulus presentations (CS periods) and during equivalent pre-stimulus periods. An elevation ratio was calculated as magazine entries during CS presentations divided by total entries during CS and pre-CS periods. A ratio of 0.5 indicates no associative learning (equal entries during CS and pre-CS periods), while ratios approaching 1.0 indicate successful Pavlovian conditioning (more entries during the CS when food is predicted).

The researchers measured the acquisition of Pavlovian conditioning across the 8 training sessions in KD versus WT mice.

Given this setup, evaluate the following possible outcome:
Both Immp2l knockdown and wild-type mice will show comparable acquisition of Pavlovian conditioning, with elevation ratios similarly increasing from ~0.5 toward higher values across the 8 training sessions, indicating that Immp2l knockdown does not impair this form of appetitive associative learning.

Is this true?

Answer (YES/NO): YES